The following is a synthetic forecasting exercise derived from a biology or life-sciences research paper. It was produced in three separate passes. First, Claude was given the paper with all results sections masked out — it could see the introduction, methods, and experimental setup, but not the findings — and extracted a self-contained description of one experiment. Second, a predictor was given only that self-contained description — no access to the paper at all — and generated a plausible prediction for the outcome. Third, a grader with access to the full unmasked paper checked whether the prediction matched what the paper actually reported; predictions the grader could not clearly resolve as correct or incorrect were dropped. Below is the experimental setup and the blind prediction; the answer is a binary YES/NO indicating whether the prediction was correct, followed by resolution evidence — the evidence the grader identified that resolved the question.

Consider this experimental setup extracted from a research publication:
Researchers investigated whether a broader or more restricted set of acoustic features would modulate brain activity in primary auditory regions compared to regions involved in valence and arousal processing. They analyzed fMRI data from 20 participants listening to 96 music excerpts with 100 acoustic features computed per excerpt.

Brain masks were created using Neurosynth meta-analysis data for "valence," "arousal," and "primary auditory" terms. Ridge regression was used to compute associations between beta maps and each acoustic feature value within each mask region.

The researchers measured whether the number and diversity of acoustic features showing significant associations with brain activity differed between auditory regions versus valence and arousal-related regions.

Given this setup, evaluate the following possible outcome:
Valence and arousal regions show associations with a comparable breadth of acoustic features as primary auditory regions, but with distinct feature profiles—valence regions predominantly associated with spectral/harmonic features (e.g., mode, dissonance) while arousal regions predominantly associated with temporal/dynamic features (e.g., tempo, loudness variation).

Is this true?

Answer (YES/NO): NO